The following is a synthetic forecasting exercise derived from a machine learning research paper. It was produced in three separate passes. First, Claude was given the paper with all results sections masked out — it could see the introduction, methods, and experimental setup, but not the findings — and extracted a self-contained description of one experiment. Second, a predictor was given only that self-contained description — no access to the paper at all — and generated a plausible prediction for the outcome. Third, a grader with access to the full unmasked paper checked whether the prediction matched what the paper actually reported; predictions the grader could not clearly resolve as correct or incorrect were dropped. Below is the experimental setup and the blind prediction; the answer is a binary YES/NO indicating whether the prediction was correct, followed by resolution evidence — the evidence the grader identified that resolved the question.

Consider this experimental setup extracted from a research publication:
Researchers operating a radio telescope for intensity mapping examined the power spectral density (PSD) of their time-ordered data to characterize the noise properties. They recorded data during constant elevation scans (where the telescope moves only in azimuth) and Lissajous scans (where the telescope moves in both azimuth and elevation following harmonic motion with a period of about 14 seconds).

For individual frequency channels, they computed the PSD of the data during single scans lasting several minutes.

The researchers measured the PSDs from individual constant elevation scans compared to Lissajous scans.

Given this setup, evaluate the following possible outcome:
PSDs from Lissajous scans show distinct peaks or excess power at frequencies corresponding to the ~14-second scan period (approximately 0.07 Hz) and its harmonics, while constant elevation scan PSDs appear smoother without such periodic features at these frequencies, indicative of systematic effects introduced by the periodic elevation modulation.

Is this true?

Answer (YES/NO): NO